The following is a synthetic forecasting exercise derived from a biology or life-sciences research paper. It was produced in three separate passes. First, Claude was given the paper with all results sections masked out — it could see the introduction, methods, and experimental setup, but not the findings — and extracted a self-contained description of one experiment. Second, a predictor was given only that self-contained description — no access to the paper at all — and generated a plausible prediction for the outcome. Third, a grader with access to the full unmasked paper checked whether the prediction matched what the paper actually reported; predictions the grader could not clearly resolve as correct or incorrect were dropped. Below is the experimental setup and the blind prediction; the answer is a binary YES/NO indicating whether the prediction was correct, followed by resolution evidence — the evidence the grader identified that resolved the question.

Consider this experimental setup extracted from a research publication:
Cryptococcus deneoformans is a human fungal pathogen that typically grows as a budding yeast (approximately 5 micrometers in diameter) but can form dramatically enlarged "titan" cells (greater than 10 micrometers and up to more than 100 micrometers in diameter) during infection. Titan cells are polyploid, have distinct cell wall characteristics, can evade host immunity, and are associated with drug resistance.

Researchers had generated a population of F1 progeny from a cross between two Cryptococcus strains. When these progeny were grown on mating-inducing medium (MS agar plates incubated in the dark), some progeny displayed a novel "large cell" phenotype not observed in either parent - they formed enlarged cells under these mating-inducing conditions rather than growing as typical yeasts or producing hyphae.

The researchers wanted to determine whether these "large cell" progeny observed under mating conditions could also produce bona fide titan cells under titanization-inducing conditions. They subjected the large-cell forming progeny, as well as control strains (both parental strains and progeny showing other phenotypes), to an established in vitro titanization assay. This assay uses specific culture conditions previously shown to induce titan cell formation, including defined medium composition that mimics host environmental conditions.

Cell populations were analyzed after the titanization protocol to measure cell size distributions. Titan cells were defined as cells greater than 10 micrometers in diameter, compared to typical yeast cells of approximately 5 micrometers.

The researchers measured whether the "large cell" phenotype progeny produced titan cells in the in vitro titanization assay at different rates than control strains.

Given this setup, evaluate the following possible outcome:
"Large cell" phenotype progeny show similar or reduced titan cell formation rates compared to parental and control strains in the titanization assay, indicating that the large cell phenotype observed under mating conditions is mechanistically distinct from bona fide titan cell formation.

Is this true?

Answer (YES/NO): NO